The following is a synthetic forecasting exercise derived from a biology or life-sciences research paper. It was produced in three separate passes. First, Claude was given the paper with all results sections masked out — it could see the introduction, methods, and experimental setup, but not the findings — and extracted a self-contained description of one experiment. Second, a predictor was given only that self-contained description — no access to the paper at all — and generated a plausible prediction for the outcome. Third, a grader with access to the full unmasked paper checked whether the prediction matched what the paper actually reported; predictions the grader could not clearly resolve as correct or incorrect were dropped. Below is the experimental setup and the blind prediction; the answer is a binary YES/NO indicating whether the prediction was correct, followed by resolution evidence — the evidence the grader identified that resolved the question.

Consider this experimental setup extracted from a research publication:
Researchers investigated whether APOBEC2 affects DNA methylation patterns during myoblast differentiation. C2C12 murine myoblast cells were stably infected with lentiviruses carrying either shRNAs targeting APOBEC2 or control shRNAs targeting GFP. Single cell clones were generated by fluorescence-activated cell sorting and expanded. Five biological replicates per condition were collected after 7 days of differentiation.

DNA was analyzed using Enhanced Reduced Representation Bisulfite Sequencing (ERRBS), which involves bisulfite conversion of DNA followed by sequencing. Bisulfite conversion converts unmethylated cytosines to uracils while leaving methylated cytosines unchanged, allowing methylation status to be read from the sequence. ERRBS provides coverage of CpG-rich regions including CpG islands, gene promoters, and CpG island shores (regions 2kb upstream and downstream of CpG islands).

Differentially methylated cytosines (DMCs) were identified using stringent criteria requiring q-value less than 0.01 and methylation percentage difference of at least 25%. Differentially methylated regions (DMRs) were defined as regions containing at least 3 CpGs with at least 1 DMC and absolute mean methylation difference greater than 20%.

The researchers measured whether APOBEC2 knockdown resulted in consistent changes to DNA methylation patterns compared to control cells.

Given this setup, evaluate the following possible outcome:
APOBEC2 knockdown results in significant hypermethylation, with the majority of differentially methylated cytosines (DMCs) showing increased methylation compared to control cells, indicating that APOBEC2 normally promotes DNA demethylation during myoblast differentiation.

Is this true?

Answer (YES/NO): NO